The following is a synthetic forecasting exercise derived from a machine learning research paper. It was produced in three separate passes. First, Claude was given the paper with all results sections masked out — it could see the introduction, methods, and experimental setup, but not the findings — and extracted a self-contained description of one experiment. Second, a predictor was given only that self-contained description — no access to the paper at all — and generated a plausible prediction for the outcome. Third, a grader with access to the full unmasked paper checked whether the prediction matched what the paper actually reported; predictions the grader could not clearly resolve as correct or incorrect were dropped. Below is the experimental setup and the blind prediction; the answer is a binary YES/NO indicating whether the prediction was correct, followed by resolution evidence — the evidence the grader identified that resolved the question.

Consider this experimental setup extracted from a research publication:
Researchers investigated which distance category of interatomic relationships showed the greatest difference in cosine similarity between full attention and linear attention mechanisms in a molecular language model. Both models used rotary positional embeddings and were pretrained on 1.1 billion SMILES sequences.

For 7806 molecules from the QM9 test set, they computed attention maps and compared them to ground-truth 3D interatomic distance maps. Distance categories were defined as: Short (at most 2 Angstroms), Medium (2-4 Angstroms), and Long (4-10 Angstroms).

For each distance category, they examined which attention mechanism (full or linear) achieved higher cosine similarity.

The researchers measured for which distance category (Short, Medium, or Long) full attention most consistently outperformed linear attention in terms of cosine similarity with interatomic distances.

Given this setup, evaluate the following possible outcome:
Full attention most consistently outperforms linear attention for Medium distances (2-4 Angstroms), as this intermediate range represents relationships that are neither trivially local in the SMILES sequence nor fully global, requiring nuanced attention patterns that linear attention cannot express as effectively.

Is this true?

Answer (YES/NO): NO